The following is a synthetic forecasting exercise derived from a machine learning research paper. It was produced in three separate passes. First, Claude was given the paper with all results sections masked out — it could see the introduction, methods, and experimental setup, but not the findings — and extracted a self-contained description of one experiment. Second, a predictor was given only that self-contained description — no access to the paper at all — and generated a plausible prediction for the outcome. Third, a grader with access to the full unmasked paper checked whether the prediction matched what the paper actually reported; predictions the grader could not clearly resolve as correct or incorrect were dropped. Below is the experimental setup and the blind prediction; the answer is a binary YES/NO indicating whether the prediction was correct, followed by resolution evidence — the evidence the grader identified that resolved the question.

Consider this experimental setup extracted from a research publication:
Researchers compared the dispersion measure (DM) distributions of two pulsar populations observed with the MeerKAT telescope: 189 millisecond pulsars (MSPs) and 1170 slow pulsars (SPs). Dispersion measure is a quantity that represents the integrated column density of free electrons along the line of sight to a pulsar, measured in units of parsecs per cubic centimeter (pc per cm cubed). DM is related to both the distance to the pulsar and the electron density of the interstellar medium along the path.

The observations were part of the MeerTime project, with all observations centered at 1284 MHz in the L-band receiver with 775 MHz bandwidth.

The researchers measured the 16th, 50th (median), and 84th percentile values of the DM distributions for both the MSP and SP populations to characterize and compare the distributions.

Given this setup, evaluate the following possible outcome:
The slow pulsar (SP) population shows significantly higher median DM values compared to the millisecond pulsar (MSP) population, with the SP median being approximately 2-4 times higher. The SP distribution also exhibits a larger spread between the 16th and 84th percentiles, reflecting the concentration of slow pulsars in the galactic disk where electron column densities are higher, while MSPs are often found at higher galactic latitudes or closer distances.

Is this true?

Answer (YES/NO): YES